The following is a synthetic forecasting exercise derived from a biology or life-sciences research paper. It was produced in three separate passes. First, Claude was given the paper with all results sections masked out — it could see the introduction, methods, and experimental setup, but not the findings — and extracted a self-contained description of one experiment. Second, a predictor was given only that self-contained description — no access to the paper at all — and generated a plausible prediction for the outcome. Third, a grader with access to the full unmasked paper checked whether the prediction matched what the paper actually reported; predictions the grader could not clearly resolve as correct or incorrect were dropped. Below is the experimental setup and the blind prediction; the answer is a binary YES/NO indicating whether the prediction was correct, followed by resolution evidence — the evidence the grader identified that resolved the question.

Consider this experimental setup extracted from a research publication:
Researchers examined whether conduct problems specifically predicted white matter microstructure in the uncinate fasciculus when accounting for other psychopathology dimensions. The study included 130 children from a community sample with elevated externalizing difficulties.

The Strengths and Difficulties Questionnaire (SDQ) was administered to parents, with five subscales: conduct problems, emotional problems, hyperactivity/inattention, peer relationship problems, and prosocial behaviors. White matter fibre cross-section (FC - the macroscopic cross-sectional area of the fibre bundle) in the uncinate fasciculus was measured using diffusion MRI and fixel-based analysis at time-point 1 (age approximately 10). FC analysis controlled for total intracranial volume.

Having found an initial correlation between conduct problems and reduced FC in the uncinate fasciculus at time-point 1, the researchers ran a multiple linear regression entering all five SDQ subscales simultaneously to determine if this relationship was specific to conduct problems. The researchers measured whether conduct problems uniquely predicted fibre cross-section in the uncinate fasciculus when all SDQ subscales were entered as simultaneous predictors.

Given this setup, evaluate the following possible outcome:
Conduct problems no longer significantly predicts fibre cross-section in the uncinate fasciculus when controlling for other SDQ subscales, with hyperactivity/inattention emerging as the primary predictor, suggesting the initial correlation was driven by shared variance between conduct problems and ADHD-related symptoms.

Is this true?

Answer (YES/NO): NO